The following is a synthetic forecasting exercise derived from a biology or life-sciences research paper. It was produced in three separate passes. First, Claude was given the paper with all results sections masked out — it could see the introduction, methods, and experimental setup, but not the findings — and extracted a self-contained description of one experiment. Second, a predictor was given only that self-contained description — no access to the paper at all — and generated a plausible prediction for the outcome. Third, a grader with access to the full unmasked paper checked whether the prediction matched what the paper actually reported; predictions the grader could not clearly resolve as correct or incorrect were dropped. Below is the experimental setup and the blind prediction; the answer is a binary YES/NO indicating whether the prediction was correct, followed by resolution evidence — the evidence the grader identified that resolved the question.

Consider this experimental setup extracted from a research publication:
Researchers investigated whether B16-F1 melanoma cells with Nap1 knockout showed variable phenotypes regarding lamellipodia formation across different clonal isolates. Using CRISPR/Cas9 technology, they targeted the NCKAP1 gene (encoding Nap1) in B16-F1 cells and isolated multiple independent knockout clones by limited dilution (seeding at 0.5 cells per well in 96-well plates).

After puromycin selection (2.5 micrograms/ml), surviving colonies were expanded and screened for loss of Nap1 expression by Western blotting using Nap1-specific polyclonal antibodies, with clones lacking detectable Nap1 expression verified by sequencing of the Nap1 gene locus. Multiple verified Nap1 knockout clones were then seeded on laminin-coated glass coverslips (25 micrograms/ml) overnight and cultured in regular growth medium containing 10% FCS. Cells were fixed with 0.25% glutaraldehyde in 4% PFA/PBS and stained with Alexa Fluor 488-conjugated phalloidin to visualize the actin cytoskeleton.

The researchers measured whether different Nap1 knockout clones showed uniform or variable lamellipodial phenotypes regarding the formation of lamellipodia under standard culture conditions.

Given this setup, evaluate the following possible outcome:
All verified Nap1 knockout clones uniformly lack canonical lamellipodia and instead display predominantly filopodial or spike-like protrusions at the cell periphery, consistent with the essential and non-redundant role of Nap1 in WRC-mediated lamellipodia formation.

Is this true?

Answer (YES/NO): NO